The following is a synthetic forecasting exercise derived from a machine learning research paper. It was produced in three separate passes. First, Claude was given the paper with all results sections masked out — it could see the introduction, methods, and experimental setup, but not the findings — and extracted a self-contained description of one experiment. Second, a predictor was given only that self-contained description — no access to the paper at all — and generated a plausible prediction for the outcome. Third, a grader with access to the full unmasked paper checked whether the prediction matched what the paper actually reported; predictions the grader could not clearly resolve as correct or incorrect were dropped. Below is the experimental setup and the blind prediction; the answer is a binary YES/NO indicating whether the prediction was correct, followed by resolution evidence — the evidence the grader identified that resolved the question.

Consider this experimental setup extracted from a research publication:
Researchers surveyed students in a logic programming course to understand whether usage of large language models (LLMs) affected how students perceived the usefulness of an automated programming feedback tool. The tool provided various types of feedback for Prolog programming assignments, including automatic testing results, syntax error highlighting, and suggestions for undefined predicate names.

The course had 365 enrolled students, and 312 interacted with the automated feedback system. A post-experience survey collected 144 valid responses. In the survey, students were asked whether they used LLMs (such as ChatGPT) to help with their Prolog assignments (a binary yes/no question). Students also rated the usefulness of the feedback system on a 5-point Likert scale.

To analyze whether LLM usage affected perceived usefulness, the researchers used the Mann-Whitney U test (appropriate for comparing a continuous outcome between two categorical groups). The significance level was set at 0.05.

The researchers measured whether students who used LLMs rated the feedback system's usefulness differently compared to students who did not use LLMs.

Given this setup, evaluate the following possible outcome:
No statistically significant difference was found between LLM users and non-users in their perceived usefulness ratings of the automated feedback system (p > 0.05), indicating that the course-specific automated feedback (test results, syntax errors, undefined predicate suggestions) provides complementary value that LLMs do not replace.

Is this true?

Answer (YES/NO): YES